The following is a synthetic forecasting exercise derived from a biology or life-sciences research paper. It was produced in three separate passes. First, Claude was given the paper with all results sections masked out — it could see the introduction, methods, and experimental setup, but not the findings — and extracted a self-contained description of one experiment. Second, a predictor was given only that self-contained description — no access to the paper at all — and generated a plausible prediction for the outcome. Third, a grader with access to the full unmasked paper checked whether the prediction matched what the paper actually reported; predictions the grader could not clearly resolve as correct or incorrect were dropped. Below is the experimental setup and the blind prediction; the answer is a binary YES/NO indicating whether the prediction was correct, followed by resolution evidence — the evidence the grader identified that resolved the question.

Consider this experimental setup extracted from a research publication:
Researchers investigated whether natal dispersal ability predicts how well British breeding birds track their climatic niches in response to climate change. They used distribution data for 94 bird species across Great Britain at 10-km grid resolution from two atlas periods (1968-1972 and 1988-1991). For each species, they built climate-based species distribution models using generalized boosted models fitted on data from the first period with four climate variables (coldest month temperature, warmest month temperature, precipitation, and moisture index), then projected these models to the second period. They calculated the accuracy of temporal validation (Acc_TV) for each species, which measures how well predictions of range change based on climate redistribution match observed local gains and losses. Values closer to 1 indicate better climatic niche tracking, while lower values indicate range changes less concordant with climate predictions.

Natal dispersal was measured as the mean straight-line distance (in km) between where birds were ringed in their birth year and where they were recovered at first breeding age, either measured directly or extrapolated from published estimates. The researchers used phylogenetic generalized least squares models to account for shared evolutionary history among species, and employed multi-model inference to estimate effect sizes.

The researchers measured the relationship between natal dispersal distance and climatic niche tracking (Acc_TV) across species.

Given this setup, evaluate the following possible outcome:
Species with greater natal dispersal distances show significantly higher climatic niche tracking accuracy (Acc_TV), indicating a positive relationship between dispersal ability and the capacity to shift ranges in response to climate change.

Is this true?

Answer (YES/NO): NO